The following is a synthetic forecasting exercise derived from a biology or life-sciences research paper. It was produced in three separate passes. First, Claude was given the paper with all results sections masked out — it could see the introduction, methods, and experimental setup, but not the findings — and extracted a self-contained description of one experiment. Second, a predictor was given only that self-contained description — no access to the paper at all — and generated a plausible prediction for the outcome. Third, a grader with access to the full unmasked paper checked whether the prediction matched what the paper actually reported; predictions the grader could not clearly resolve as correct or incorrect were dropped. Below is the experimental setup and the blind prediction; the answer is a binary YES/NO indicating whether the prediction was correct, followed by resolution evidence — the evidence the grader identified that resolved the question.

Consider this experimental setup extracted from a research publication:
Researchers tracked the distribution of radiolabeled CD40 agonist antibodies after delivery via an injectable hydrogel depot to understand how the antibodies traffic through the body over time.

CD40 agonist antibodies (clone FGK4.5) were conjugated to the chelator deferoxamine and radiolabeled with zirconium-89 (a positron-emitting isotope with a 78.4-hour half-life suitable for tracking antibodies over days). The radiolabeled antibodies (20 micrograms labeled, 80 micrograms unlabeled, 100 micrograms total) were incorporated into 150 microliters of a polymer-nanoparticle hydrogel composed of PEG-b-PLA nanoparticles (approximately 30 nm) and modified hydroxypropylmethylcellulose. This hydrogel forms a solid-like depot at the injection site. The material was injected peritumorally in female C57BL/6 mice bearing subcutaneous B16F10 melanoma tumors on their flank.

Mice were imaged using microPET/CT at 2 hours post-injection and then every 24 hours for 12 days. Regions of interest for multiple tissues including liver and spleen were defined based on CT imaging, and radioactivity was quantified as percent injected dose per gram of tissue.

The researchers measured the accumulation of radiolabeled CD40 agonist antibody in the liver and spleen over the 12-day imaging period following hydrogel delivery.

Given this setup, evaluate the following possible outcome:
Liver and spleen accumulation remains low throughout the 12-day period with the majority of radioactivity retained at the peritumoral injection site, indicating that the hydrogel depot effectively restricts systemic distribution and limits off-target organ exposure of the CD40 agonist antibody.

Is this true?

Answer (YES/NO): NO